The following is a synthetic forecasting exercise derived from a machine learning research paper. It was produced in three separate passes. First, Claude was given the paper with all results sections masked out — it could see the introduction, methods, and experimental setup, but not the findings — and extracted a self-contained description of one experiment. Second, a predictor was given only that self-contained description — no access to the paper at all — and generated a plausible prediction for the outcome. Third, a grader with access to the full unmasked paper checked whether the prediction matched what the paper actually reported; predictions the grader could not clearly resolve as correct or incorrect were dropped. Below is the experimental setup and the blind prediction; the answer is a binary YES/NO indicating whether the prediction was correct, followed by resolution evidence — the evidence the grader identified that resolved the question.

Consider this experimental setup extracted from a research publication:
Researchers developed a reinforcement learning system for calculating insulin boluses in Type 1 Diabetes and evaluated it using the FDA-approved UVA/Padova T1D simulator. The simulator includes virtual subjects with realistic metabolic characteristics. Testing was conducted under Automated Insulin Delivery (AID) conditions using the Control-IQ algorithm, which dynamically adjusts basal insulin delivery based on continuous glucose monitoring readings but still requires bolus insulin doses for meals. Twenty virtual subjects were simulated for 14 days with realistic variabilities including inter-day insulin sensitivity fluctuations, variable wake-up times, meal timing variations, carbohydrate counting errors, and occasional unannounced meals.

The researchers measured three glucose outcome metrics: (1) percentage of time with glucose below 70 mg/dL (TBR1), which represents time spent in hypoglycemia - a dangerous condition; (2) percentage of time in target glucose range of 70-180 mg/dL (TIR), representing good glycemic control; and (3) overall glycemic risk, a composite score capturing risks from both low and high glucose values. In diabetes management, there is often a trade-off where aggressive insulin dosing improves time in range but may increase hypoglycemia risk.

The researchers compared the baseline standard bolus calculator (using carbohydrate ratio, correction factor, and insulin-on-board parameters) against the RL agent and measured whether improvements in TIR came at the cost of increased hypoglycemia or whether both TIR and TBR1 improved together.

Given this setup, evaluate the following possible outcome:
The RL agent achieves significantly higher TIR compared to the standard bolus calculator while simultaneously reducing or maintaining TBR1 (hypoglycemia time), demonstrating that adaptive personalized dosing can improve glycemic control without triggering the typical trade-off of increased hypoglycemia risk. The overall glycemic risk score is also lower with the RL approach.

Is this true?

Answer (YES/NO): YES